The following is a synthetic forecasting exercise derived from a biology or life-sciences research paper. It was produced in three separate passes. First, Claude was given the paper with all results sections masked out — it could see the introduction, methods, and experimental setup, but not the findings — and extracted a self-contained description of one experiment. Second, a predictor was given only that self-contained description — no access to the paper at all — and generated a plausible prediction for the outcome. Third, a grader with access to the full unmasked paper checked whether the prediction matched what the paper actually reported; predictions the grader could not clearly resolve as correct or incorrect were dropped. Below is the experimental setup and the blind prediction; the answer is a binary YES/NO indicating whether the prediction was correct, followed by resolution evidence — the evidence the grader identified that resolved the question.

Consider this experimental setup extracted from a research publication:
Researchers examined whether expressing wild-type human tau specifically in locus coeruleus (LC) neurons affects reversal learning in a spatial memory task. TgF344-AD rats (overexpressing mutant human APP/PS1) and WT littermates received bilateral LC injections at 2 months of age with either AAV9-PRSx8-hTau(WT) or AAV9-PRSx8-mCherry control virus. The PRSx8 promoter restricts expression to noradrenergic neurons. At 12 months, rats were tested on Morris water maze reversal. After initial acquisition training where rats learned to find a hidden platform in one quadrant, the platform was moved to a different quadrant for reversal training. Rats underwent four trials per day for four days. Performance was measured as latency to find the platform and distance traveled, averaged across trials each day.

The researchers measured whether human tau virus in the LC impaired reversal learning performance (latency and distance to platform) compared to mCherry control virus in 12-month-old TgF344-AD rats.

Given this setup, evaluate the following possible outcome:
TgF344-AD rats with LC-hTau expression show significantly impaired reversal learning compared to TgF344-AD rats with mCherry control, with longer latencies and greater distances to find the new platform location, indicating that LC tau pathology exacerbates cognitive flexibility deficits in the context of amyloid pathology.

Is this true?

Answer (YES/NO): NO